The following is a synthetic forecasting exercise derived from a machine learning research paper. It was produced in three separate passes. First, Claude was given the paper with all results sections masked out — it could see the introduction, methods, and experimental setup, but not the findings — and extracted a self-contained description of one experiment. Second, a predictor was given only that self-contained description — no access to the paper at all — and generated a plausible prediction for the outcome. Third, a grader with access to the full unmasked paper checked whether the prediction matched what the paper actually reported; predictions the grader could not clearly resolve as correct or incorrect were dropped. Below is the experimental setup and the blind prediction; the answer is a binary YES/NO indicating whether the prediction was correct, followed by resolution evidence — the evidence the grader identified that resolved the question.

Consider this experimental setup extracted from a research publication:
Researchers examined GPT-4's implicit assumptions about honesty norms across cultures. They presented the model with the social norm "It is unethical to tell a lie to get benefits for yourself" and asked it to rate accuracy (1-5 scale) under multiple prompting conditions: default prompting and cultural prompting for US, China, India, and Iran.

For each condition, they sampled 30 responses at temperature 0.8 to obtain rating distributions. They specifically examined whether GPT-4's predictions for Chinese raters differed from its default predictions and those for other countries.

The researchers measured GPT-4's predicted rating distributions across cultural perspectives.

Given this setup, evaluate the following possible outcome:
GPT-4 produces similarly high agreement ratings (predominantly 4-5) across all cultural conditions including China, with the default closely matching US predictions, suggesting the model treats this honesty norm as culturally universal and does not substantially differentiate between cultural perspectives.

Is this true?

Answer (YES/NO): NO